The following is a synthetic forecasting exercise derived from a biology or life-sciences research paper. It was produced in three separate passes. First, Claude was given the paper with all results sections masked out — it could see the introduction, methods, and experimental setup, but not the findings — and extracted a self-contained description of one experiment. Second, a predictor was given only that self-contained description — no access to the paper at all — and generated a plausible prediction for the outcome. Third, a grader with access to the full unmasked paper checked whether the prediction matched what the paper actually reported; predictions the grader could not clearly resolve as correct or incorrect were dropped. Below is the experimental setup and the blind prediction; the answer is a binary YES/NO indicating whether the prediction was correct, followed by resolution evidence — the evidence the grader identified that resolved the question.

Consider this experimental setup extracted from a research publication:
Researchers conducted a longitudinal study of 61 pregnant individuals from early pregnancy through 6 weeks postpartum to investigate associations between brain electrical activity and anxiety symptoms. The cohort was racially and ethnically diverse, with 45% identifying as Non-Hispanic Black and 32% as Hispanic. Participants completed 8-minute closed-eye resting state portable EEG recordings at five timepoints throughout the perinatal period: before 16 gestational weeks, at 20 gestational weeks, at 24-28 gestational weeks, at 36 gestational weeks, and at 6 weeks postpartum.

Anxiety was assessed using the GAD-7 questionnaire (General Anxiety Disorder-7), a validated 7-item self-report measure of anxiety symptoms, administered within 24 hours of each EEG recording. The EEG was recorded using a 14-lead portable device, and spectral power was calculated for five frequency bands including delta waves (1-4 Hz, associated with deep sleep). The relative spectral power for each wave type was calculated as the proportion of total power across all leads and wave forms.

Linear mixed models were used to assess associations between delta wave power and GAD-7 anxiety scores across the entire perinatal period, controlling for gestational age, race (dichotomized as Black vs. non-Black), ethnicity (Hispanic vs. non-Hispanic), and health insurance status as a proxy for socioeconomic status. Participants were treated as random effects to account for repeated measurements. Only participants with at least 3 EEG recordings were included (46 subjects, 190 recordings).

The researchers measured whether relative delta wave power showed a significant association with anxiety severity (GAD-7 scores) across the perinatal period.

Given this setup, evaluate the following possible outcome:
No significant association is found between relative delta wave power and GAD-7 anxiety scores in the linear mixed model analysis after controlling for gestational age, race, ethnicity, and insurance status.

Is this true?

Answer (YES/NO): NO